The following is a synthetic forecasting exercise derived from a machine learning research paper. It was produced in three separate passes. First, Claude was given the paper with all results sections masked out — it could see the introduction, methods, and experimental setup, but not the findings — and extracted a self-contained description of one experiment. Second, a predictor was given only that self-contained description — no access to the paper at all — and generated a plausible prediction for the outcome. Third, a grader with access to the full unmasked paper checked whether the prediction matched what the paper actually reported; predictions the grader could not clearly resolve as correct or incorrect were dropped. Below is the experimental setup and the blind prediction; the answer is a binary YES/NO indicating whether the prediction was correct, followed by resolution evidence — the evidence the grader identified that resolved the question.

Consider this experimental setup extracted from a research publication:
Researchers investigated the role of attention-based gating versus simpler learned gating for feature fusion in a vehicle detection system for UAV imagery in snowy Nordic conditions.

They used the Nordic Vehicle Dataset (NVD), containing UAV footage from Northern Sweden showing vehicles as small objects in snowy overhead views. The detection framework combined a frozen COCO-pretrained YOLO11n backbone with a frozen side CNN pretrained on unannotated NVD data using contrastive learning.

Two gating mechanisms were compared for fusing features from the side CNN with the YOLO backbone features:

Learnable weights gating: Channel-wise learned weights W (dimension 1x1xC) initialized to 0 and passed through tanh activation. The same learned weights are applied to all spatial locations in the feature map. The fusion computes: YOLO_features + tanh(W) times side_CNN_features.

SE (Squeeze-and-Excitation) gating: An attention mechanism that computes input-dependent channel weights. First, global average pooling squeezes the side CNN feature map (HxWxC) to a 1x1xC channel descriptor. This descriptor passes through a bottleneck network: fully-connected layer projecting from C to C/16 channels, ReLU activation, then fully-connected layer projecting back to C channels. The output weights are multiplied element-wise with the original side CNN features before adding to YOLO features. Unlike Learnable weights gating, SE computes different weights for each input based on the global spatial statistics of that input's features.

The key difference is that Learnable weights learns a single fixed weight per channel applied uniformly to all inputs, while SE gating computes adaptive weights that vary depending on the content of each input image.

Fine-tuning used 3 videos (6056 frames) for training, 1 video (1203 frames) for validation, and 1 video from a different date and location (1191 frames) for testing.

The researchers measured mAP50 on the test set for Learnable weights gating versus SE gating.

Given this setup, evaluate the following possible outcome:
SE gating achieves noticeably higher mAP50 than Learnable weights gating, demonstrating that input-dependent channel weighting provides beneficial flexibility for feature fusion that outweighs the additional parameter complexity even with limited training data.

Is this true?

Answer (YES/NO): YES